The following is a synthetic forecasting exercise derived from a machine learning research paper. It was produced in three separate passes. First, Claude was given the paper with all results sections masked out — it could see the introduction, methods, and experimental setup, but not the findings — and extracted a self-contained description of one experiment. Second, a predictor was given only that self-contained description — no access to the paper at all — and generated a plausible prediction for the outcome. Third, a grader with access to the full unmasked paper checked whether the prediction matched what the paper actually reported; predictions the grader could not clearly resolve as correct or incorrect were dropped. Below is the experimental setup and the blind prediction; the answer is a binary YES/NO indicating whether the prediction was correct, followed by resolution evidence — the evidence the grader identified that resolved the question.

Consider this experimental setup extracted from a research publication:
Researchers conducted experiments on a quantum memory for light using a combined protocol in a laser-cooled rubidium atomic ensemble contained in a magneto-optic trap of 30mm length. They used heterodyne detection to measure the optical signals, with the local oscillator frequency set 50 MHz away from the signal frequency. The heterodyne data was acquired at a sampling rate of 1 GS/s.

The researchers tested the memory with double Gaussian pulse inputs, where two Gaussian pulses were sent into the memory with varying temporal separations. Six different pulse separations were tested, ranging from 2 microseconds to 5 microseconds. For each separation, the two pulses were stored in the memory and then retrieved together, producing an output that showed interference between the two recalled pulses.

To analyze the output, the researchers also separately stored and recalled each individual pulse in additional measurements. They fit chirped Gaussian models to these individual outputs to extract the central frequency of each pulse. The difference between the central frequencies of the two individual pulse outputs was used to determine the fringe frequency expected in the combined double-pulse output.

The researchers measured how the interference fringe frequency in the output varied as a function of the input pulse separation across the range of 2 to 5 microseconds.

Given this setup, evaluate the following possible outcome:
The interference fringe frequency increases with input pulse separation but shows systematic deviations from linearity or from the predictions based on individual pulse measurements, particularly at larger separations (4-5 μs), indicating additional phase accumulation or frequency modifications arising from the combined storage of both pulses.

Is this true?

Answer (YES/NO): NO